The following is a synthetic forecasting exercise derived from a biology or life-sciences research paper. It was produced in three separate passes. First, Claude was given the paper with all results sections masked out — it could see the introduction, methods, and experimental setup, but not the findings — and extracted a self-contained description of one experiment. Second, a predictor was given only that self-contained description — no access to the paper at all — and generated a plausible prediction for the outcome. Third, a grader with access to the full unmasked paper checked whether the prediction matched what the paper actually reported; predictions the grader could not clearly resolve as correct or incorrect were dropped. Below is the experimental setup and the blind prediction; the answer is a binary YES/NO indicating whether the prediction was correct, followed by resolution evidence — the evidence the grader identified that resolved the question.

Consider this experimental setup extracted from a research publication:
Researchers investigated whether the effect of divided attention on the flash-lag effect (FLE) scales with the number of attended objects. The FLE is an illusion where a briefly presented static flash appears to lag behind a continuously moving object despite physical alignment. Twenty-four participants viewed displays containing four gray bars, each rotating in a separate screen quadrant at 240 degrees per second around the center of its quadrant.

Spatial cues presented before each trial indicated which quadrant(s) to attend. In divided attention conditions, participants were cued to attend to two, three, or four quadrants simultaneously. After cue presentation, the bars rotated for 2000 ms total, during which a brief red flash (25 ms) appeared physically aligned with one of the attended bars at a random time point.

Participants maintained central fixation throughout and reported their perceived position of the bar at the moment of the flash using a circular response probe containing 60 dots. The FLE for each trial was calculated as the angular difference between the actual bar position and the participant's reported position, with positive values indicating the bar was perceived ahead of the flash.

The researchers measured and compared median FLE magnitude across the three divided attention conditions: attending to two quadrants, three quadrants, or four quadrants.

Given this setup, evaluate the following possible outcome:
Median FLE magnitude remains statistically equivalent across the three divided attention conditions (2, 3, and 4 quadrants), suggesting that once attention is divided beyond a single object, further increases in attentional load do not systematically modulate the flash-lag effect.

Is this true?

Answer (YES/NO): YES